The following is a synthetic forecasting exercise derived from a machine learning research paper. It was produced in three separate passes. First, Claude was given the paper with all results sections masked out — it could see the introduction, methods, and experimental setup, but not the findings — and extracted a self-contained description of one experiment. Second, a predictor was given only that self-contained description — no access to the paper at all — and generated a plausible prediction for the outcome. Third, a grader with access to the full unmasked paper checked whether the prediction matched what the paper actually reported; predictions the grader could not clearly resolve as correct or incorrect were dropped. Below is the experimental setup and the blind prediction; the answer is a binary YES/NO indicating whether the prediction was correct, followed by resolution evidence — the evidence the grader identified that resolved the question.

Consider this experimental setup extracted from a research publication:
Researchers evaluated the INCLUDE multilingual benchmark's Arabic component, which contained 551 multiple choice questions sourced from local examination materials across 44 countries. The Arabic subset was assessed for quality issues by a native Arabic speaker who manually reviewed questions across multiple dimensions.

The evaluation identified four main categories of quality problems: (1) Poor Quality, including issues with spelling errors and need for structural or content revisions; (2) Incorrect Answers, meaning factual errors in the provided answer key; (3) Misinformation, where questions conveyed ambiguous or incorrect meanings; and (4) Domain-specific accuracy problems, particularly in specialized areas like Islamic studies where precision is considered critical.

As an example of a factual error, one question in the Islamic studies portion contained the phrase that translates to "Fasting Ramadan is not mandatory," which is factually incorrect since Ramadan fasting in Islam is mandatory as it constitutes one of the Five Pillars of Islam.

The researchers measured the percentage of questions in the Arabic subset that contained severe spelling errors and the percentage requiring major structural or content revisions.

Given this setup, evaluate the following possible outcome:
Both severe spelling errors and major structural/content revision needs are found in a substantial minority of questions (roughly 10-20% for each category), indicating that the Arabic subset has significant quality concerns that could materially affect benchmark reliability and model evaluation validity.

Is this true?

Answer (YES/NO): NO